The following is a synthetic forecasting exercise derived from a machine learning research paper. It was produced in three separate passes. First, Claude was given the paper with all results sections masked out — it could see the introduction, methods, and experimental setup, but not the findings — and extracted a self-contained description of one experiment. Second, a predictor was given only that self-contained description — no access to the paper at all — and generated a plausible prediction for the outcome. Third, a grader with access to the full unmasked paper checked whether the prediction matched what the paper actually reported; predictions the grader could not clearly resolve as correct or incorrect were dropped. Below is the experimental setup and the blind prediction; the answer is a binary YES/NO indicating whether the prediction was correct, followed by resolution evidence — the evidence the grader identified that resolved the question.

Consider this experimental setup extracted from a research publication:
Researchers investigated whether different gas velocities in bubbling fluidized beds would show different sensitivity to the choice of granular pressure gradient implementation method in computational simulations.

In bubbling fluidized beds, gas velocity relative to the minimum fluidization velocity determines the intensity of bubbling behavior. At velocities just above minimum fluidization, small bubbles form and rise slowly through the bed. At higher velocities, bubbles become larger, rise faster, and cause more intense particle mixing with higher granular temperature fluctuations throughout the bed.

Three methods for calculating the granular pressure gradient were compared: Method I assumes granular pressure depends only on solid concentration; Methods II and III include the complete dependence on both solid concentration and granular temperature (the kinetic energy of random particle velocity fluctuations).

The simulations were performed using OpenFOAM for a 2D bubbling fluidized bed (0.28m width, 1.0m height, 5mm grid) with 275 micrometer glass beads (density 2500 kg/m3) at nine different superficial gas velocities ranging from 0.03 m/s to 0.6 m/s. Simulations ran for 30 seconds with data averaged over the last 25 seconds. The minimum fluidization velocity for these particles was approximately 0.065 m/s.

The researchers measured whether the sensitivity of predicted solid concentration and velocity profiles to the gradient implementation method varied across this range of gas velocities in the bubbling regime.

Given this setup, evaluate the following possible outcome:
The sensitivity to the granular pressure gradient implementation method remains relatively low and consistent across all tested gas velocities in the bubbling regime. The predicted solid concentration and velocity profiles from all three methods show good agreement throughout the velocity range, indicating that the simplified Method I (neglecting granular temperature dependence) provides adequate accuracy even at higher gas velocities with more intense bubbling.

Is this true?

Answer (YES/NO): YES